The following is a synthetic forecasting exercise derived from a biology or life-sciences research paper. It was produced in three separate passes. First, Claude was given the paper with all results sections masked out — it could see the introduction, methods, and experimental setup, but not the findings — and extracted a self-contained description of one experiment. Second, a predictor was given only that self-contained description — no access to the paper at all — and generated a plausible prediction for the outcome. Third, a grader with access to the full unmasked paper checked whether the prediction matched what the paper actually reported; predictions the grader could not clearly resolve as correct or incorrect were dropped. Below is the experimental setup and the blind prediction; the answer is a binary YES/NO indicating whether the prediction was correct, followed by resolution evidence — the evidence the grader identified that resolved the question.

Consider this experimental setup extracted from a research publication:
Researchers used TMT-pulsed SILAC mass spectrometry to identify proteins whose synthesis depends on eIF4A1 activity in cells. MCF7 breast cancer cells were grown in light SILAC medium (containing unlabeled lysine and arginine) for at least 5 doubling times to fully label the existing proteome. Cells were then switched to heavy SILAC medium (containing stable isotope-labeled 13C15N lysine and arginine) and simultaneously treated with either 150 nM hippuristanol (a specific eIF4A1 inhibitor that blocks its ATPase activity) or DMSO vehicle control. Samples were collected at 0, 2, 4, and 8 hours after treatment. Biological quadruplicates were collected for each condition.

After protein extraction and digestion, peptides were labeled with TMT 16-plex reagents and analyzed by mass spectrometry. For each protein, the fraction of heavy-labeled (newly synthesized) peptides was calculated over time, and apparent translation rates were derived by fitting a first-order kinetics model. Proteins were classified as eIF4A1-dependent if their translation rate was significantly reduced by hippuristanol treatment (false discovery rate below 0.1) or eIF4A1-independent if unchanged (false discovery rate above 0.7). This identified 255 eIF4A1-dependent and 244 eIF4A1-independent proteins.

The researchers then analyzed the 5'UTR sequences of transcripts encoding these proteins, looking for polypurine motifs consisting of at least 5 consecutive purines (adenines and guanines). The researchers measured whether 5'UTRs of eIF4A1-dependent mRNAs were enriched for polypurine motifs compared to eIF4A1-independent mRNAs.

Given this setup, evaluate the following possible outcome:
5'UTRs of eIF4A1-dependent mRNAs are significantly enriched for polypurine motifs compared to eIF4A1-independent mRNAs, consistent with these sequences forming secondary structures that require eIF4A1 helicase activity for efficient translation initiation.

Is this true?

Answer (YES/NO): NO